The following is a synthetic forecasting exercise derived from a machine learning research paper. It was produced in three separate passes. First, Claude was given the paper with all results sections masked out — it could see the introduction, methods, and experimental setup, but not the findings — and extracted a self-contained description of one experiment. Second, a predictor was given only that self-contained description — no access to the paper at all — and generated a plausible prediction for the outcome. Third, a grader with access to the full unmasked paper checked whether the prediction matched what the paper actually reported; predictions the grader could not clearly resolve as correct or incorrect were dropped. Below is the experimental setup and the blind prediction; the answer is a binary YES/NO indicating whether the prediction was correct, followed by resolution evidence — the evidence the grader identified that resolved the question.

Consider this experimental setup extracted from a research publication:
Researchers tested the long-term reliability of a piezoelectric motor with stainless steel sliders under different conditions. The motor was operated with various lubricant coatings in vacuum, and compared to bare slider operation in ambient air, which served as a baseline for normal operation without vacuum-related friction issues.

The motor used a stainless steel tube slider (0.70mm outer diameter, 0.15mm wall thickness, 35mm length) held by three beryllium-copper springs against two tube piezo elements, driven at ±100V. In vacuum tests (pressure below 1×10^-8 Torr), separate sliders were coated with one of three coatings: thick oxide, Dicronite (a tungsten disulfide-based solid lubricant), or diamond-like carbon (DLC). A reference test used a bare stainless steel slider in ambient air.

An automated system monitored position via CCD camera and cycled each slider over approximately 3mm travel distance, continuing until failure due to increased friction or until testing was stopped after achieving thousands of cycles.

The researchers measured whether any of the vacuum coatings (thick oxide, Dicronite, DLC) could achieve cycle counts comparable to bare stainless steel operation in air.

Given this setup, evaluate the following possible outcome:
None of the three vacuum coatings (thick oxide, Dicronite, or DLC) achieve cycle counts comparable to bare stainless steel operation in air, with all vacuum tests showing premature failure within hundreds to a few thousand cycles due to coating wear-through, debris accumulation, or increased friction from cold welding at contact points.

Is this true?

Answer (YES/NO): NO